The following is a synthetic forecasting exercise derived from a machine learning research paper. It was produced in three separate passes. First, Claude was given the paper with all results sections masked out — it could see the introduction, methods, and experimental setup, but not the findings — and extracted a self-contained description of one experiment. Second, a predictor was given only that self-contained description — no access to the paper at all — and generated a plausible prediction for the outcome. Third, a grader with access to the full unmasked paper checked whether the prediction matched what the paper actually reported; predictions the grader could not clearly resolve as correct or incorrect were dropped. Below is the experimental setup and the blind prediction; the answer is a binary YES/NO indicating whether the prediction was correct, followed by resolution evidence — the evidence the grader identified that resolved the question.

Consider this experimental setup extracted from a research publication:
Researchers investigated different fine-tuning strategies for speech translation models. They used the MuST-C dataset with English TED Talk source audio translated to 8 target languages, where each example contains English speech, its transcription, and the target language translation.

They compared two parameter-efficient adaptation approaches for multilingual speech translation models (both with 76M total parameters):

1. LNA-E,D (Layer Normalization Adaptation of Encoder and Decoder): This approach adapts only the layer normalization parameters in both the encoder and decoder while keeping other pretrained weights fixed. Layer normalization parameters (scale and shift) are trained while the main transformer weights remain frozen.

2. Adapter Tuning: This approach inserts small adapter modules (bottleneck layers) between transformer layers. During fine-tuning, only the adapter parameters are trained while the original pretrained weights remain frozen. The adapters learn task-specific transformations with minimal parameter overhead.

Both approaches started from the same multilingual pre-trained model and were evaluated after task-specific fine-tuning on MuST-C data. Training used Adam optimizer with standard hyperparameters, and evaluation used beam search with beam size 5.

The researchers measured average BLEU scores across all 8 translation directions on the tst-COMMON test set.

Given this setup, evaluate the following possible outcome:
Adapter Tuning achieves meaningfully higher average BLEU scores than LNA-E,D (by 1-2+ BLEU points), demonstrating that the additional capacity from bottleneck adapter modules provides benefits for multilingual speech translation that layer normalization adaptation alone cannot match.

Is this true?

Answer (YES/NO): NO